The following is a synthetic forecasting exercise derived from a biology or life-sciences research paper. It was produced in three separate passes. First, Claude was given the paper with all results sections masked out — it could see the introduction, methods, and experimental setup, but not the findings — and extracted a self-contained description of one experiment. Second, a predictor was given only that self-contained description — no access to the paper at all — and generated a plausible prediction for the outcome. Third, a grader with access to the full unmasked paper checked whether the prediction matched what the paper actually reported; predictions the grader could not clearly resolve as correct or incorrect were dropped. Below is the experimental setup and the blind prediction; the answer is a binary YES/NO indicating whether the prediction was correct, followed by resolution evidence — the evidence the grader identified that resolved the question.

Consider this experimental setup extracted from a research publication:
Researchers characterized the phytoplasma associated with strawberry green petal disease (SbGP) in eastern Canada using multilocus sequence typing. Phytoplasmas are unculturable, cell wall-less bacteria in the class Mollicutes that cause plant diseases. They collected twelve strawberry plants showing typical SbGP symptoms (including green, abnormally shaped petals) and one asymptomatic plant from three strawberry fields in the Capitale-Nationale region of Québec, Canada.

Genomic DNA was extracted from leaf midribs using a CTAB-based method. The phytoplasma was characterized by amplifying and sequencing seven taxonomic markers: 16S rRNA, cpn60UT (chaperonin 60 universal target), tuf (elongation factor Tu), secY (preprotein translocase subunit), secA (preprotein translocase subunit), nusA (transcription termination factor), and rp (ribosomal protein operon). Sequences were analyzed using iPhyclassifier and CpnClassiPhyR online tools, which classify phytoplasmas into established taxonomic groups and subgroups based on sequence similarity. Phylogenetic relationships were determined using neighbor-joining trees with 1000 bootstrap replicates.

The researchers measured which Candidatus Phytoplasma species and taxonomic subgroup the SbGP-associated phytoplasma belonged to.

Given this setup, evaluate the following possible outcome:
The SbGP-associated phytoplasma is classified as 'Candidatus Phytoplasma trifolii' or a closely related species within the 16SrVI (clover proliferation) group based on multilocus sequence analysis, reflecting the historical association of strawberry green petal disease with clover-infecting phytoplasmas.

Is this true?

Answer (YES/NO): NO